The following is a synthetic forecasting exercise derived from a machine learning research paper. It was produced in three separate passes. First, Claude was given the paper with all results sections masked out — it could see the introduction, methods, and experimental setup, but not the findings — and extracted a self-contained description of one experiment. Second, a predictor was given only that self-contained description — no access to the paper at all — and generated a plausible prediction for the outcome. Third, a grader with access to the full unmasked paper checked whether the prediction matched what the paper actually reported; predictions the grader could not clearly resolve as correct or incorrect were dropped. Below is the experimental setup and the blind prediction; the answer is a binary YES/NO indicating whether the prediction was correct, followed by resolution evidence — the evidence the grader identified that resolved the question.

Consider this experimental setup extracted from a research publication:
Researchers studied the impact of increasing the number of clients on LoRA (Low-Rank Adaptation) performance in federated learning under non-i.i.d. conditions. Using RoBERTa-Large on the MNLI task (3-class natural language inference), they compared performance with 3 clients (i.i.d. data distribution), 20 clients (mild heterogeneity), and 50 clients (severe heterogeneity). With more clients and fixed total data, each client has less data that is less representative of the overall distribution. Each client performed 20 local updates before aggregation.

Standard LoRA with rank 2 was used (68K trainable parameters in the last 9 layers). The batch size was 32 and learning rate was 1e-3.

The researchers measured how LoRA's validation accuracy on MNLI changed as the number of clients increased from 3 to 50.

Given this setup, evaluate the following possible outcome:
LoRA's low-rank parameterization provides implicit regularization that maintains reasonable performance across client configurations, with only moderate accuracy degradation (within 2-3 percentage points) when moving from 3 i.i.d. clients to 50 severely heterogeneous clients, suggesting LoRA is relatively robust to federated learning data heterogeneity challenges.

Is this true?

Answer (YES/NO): NO